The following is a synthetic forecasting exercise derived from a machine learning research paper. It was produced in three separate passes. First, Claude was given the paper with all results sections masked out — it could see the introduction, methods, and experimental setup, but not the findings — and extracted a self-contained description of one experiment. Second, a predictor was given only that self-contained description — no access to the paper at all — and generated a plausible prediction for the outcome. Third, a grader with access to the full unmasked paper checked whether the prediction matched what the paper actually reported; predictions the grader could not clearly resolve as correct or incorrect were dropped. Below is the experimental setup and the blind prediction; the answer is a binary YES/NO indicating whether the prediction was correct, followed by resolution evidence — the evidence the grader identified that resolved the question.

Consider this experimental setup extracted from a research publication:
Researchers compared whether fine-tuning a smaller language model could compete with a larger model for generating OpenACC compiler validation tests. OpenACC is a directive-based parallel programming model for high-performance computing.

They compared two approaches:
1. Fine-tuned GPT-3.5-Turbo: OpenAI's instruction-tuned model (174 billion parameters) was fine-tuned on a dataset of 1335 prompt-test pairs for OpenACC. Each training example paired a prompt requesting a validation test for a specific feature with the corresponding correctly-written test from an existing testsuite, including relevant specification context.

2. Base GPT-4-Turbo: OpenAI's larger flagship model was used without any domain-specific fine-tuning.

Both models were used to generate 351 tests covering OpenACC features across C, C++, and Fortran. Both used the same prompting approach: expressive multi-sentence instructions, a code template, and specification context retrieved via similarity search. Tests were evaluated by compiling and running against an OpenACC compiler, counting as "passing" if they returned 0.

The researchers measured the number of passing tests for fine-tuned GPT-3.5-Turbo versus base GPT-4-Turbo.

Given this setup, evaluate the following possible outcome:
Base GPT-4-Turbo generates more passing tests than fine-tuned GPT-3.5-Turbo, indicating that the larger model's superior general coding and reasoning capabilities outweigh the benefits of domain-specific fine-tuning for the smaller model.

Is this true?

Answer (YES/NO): YES